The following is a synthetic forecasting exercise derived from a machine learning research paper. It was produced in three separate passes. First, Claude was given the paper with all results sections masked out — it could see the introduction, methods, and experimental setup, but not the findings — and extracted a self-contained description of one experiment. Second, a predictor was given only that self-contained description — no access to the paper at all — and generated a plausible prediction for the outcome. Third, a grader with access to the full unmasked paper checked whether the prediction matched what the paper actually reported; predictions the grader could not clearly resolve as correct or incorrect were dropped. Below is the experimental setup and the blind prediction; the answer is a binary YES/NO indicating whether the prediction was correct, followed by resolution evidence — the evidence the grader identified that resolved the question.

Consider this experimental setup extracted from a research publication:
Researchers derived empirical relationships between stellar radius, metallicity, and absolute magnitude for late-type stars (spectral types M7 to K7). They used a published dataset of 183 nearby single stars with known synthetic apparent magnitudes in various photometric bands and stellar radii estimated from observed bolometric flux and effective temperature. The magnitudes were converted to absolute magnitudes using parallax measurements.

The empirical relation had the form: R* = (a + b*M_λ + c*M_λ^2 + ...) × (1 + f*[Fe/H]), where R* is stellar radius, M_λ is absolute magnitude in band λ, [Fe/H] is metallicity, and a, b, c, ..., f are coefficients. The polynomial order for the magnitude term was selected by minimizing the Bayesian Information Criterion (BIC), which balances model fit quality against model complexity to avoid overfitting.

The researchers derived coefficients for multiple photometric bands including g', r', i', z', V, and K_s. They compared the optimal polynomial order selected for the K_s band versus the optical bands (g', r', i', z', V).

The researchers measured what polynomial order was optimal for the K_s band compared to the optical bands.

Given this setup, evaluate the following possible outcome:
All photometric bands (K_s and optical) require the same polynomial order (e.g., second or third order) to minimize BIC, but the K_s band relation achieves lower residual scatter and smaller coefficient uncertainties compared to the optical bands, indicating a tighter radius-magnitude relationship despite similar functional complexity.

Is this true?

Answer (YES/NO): NO